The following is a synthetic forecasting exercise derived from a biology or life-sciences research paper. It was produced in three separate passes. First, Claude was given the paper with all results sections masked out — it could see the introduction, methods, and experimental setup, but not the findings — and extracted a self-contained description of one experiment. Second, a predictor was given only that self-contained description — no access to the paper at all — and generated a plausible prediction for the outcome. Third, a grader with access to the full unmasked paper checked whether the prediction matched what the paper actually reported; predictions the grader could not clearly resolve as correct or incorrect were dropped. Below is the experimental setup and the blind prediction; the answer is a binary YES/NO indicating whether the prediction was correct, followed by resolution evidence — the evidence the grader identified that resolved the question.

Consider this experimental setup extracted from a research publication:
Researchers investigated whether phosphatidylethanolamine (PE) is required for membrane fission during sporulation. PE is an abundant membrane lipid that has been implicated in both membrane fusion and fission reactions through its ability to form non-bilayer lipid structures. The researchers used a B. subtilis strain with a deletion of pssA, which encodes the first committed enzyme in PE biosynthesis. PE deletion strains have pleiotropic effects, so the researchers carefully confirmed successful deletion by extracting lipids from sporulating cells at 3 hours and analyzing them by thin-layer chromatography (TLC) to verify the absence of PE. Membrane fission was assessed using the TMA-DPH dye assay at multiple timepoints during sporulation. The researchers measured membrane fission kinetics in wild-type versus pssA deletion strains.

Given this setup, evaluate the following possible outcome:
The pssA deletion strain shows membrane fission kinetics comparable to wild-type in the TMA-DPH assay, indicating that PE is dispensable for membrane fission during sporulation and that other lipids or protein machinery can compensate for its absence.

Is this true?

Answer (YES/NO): YES